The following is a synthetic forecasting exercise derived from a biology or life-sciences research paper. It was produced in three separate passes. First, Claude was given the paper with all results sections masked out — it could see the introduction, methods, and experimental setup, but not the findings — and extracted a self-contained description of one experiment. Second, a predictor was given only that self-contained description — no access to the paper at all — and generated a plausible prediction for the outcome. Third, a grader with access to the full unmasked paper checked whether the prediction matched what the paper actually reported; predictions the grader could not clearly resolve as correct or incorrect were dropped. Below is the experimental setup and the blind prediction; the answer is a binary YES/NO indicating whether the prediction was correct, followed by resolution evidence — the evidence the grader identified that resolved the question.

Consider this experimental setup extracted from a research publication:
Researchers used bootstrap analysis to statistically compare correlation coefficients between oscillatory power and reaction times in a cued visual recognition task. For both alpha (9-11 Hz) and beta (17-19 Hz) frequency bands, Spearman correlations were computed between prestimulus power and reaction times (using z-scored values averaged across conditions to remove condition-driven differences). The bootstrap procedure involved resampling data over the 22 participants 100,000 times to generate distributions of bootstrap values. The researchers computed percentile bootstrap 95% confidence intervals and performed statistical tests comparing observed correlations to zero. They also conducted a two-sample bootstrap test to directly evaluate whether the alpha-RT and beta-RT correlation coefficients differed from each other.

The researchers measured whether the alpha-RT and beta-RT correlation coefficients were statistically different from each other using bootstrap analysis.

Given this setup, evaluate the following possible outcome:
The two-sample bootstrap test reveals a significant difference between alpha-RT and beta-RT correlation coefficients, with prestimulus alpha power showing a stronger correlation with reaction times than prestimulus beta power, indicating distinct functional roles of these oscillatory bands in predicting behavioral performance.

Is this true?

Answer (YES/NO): NO